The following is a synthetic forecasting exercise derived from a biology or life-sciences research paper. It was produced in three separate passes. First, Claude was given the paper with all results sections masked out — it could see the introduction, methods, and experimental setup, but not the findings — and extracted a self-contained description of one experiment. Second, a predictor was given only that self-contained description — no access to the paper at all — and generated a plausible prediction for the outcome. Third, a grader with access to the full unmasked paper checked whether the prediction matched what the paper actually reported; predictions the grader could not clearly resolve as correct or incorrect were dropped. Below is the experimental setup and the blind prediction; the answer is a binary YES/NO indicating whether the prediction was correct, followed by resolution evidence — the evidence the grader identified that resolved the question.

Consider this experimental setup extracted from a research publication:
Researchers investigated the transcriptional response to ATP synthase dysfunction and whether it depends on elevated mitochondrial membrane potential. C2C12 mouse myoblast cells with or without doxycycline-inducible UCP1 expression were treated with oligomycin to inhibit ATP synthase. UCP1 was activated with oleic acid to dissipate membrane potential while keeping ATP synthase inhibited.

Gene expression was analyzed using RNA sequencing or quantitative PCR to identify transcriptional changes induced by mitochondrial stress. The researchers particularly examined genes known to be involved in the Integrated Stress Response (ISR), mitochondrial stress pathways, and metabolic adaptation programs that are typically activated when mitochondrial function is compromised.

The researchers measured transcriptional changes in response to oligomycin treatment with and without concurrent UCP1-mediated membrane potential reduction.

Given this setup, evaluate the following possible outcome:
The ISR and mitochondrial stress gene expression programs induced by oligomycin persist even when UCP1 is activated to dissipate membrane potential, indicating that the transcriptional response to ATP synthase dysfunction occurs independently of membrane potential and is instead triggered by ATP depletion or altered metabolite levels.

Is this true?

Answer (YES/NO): NO